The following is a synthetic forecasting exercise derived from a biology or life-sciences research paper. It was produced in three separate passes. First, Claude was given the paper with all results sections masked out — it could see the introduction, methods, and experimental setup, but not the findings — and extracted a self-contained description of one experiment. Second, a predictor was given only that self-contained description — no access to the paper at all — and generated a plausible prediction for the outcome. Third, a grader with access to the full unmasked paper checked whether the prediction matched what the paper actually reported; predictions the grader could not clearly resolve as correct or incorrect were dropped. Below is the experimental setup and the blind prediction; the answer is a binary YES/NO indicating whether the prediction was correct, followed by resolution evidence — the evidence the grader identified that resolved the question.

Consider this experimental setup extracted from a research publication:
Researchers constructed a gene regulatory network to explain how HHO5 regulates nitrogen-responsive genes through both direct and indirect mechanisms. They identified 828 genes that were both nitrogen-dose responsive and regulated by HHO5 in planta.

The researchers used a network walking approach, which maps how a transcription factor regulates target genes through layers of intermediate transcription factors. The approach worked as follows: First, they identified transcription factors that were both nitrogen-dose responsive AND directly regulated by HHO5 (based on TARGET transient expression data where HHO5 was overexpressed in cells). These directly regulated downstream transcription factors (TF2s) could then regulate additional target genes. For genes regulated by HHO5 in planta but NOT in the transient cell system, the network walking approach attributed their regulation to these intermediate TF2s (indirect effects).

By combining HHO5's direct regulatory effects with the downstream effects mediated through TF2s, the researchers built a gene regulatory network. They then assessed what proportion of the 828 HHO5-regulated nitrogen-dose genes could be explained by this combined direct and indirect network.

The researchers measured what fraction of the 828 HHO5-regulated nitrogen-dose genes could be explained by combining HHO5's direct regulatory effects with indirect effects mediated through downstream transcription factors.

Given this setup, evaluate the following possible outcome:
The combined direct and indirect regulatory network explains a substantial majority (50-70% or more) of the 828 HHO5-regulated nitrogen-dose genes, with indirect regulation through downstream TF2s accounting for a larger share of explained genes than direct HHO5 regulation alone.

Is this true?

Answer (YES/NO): YES